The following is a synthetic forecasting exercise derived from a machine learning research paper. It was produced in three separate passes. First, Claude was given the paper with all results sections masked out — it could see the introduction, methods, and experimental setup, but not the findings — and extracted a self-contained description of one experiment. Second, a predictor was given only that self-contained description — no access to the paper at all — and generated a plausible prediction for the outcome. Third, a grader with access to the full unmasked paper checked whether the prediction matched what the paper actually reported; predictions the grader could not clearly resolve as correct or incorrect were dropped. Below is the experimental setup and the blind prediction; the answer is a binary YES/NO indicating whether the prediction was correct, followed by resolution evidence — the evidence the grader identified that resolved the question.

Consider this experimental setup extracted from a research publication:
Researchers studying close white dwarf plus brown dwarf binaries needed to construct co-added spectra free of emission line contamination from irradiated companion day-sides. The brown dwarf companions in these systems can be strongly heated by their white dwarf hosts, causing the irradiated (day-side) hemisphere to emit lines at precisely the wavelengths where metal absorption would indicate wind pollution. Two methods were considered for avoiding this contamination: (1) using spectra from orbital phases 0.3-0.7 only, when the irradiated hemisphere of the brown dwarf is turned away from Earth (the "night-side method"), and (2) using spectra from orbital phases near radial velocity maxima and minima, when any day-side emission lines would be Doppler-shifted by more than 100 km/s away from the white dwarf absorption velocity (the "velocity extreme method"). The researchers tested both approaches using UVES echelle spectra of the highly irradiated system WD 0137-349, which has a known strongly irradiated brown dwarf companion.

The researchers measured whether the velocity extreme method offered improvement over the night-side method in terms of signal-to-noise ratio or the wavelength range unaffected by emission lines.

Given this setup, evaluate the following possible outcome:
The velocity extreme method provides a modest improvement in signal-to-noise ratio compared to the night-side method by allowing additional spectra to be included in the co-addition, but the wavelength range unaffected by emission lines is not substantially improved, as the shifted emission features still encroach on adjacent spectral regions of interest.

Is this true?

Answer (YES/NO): NO